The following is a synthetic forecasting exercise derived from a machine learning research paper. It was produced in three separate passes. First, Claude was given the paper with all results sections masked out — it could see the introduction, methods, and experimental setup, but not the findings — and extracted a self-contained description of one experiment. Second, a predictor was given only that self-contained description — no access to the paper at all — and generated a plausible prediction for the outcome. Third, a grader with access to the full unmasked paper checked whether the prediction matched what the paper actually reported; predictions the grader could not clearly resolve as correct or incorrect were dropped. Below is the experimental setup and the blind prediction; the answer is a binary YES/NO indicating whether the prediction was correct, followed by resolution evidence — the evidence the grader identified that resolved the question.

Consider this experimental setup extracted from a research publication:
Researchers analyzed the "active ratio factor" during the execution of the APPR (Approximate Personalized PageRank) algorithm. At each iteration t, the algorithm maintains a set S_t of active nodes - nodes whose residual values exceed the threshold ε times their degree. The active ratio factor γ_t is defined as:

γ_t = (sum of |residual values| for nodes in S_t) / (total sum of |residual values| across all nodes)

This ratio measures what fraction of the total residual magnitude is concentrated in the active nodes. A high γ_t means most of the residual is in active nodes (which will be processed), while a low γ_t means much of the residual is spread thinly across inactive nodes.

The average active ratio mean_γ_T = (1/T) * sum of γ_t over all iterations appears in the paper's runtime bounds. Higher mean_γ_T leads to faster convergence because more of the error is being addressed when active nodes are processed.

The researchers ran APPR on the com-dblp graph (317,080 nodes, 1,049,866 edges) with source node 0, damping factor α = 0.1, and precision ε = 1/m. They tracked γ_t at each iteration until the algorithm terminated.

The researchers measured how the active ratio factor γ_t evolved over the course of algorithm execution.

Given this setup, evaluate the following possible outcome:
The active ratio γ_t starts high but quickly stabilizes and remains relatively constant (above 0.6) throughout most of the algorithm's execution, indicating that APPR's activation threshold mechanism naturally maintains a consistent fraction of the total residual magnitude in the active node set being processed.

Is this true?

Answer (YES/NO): NO